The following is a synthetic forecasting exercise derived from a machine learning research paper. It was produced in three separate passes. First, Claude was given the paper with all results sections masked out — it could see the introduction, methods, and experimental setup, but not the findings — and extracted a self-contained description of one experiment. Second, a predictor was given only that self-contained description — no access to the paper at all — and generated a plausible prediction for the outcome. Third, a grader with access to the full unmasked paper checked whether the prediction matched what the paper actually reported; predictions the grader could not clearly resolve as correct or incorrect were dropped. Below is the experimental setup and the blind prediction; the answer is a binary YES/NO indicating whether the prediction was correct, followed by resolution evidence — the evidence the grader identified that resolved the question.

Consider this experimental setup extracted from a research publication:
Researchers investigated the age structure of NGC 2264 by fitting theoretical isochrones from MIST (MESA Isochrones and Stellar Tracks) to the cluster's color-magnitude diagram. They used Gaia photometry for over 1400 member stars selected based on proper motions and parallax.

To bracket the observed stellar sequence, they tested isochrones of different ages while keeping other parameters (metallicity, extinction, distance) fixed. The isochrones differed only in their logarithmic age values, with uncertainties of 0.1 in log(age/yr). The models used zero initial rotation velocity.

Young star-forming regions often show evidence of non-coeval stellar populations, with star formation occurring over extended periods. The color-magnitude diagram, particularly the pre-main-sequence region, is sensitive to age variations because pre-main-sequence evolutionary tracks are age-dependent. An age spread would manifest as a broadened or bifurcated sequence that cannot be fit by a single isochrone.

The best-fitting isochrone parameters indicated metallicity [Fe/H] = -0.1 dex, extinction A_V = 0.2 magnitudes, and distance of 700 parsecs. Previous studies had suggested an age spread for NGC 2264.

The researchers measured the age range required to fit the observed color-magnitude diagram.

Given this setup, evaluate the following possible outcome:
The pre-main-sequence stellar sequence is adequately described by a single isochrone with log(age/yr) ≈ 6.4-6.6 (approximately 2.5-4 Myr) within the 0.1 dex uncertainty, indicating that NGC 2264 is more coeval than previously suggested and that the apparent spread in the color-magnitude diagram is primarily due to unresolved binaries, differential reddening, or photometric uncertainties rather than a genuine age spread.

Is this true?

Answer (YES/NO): NO